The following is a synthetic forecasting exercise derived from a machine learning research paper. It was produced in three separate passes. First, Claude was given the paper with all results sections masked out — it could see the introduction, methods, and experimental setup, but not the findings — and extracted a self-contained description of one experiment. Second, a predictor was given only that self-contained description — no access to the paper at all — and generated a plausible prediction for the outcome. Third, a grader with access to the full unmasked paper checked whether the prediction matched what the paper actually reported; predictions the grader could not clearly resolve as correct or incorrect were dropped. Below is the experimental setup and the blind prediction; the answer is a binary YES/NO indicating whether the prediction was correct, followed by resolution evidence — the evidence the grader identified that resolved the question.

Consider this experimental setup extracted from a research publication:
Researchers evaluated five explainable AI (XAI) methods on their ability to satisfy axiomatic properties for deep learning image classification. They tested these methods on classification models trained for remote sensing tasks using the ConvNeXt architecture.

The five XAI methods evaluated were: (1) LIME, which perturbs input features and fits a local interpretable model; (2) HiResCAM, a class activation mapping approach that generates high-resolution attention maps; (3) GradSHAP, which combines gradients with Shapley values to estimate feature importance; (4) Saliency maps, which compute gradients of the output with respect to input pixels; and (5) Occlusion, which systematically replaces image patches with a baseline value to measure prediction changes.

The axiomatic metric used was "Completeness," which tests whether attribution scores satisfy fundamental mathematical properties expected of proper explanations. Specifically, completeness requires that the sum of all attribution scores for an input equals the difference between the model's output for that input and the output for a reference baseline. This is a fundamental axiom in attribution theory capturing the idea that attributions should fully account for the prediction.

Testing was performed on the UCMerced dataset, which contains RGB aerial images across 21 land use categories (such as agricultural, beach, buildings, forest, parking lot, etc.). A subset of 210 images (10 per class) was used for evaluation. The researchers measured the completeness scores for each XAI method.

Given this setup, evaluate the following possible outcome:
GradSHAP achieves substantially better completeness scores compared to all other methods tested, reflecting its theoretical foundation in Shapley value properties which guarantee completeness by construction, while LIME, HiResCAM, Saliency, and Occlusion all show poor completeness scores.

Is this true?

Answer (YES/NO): NO